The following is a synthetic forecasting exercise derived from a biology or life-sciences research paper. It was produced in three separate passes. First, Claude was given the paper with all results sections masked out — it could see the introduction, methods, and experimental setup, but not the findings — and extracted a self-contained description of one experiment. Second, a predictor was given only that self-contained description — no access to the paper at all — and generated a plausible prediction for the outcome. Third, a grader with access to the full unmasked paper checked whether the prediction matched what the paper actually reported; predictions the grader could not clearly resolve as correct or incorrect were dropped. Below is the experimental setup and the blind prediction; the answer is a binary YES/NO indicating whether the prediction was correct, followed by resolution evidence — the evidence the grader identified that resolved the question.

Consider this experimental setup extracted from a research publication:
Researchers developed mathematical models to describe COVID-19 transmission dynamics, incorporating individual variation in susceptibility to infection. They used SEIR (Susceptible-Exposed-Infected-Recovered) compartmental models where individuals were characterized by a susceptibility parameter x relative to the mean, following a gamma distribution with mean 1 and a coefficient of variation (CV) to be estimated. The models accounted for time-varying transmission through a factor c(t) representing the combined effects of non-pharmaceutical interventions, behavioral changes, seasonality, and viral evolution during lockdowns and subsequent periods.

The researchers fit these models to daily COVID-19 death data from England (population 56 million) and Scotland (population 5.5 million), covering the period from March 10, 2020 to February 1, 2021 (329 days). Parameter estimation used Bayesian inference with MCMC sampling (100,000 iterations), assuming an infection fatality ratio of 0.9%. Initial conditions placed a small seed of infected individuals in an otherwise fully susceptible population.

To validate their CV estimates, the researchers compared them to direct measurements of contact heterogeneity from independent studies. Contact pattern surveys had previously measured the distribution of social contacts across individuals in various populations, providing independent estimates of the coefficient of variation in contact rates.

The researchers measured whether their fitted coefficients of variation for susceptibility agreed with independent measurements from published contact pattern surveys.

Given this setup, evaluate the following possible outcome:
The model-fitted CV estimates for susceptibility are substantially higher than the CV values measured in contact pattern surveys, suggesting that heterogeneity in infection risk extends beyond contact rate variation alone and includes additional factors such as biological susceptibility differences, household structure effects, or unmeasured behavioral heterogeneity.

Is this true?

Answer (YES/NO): NO